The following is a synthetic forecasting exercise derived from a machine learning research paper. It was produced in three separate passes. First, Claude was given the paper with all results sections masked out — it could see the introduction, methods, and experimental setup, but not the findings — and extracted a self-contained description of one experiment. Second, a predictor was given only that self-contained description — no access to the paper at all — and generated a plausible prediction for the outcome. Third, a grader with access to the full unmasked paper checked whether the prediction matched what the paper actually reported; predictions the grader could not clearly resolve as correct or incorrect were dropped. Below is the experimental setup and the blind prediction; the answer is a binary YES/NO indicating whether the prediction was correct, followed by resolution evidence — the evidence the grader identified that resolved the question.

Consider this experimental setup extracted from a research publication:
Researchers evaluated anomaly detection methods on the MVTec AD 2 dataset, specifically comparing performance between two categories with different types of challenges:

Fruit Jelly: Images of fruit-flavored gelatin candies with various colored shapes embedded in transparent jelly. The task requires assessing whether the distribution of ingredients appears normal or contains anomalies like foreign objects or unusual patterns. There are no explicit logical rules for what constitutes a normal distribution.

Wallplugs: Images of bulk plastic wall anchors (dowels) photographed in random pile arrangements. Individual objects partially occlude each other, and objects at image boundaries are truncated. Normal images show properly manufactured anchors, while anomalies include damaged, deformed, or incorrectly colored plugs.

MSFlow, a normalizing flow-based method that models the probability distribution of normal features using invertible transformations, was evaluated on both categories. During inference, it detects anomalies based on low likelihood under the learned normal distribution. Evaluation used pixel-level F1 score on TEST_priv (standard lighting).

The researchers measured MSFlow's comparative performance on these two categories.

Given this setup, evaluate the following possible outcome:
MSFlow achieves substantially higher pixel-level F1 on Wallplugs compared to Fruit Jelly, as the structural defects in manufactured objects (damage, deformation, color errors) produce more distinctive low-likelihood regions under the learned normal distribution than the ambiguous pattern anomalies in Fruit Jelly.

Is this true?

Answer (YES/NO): NO